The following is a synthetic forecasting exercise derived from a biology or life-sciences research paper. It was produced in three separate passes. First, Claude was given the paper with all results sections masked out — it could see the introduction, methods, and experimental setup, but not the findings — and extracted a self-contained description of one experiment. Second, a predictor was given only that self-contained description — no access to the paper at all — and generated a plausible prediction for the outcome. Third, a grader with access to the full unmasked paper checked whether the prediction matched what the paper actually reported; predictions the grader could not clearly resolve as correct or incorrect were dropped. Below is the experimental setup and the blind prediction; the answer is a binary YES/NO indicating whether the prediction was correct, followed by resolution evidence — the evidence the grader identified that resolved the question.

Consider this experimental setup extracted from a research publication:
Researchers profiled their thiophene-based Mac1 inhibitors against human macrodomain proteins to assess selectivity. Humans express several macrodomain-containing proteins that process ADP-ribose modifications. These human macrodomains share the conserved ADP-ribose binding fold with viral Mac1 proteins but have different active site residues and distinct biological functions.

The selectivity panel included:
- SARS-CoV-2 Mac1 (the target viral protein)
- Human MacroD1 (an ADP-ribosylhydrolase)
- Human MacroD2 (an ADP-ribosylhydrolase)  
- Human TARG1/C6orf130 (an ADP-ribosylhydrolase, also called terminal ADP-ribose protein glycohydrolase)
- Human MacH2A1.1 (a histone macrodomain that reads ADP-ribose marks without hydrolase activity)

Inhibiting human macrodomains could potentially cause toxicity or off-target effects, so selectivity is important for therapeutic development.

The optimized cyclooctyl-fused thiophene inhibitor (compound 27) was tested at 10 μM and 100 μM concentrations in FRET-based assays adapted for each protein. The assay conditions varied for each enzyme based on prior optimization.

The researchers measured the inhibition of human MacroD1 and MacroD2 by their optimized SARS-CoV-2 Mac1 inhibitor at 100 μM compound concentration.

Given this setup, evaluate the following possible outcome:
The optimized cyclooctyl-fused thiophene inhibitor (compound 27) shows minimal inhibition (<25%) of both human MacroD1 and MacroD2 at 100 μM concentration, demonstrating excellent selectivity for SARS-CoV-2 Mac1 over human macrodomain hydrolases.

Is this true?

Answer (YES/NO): YES